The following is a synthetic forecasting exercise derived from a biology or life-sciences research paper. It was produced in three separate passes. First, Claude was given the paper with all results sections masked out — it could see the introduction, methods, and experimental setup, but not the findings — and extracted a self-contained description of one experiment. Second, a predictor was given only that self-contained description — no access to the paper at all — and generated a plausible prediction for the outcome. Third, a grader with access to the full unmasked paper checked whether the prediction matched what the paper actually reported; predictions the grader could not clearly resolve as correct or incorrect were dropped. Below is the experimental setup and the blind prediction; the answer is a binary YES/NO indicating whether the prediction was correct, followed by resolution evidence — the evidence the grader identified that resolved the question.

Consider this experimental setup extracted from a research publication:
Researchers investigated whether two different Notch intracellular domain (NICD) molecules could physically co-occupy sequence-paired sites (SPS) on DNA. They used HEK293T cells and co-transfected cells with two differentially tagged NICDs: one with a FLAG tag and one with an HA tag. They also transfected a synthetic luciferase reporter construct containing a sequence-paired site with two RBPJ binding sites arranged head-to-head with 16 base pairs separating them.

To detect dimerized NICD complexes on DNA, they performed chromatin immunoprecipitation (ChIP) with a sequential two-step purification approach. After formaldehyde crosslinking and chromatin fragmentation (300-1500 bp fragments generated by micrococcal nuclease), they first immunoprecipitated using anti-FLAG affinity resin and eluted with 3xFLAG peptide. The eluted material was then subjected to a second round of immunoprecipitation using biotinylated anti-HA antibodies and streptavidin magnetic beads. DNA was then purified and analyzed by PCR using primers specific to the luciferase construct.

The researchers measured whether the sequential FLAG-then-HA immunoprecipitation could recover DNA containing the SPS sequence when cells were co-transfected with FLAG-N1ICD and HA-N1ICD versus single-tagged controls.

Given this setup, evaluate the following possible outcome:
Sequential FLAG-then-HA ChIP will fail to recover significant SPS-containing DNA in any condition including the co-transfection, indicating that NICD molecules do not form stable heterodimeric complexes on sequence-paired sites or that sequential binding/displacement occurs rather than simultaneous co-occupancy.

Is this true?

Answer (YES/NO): NO